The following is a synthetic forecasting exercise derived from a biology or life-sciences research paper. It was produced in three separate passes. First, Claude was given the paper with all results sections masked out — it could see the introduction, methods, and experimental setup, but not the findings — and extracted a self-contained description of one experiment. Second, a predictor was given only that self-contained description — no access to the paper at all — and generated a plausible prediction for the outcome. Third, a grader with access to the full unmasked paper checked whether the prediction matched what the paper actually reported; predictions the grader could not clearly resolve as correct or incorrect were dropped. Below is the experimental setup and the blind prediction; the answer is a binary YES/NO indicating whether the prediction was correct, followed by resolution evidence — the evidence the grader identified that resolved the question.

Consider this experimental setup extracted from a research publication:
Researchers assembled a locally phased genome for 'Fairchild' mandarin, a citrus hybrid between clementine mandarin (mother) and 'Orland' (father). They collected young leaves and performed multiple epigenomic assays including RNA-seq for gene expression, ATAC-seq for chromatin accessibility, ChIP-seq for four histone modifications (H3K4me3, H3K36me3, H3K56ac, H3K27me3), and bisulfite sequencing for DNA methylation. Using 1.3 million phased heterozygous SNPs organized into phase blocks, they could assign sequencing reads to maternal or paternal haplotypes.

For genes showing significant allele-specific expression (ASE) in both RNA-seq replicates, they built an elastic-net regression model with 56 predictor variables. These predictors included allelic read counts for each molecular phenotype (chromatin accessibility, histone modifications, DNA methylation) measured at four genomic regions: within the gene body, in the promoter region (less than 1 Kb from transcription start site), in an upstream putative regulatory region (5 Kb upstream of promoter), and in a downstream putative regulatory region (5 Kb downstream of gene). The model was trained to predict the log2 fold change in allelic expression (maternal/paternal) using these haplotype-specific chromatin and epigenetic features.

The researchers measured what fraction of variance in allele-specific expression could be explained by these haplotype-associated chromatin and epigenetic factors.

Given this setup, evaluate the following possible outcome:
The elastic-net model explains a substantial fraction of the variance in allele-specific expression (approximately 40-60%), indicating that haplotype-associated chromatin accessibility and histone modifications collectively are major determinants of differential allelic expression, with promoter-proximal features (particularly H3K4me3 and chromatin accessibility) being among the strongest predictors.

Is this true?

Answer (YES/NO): NO